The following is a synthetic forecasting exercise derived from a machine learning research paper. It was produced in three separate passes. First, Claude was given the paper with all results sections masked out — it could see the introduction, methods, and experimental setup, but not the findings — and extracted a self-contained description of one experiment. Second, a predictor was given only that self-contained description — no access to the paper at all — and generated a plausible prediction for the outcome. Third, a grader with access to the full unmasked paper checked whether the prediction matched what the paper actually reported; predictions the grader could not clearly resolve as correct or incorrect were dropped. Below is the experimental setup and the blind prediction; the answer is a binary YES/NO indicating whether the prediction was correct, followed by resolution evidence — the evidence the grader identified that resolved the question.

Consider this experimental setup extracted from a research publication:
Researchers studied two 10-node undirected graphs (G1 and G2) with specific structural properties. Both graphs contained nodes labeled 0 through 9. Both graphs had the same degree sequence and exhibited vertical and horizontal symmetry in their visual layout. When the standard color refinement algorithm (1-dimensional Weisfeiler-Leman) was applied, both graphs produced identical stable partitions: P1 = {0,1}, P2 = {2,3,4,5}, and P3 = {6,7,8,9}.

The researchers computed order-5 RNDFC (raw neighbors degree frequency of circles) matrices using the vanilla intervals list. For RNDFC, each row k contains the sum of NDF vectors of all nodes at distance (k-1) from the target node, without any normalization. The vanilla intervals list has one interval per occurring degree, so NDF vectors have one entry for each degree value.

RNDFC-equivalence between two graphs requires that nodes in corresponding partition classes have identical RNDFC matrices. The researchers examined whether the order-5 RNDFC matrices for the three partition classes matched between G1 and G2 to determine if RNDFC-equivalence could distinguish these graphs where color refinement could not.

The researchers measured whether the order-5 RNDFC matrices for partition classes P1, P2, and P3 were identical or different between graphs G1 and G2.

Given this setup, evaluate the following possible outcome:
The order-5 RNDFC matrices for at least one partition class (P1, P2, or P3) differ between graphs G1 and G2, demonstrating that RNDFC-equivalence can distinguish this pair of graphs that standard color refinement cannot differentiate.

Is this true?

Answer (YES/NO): YES